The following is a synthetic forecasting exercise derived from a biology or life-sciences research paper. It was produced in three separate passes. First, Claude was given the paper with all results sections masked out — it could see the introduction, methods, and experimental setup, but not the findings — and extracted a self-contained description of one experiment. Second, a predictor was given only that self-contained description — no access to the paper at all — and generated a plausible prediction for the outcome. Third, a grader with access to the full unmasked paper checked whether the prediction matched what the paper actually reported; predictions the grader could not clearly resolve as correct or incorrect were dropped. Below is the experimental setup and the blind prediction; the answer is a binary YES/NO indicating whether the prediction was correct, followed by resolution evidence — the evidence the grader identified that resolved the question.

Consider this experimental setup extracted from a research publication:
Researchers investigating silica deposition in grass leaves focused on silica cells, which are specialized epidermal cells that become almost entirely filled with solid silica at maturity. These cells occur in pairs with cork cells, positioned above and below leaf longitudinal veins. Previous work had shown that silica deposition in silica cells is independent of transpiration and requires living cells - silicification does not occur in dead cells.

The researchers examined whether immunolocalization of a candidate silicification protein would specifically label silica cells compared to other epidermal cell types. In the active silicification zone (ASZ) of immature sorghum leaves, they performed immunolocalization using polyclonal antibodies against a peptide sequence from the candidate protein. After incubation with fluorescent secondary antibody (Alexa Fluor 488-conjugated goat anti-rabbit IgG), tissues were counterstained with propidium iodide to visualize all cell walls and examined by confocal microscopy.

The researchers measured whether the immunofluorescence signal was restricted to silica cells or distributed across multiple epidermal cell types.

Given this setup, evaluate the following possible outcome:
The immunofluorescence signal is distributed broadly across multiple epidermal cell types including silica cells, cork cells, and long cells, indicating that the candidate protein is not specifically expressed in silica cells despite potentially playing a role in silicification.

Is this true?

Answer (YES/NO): NO